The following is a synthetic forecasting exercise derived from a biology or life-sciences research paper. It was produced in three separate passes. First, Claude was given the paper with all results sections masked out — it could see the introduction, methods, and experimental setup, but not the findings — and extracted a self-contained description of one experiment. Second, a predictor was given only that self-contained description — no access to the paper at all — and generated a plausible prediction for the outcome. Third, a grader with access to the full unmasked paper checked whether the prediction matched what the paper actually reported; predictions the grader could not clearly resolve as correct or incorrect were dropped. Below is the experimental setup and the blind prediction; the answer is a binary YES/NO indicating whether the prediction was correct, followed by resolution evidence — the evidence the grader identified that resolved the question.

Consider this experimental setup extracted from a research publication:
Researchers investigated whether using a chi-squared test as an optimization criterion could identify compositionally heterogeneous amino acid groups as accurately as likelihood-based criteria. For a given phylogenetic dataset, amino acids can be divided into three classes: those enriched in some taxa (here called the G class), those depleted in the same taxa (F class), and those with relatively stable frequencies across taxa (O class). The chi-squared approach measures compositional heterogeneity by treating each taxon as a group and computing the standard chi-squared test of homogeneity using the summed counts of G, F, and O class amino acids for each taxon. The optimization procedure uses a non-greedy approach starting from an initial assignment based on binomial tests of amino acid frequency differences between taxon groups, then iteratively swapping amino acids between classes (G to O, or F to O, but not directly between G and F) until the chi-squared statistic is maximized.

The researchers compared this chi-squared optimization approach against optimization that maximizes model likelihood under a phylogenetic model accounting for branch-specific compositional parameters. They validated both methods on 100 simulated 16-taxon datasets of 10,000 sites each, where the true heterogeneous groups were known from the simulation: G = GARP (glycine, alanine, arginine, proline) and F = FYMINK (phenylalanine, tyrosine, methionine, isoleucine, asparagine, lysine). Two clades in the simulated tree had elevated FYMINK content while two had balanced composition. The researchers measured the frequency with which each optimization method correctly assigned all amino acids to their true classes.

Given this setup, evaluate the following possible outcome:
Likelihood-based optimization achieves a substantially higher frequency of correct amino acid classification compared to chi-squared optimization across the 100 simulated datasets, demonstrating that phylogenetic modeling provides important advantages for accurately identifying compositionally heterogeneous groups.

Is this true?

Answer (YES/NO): YES